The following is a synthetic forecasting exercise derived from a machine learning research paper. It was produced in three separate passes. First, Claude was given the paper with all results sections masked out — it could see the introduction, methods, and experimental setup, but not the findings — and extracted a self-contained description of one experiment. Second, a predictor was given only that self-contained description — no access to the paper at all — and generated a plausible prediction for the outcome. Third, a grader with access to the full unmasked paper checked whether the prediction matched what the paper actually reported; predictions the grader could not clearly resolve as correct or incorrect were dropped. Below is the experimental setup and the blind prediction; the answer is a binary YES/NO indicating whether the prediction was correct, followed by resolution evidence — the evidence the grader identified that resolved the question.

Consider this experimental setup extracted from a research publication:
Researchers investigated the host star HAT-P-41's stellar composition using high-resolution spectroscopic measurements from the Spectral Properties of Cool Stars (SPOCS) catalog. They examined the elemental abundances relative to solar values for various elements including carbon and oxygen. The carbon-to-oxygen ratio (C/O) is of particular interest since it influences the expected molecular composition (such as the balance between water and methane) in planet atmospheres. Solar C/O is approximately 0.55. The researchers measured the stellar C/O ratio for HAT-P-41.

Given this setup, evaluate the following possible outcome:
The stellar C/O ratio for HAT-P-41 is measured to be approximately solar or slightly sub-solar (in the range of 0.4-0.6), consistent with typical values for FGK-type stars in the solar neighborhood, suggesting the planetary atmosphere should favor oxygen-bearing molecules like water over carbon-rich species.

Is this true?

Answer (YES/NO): NO